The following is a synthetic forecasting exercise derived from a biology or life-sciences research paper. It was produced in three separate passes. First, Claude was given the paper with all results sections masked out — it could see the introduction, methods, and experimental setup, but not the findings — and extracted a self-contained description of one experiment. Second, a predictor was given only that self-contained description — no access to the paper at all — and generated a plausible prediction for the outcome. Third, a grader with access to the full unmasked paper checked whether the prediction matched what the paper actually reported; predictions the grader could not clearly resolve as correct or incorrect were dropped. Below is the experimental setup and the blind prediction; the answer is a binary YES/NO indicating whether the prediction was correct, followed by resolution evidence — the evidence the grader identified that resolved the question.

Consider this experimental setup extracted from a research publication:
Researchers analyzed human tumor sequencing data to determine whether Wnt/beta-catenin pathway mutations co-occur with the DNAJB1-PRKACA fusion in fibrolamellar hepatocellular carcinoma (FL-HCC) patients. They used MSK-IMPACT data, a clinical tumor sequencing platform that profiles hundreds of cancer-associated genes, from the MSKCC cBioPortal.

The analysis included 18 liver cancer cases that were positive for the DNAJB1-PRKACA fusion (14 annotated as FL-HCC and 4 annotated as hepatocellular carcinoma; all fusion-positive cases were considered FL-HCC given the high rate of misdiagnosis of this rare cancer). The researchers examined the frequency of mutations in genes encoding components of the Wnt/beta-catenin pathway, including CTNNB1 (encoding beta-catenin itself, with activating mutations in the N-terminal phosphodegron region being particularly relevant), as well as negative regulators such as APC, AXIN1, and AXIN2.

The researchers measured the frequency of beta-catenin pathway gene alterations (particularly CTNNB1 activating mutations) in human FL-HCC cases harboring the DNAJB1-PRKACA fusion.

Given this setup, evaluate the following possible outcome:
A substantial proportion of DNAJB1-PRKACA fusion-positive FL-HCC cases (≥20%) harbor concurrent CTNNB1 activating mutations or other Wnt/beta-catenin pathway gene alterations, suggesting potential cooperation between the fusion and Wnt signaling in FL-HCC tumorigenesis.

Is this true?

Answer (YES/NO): NO